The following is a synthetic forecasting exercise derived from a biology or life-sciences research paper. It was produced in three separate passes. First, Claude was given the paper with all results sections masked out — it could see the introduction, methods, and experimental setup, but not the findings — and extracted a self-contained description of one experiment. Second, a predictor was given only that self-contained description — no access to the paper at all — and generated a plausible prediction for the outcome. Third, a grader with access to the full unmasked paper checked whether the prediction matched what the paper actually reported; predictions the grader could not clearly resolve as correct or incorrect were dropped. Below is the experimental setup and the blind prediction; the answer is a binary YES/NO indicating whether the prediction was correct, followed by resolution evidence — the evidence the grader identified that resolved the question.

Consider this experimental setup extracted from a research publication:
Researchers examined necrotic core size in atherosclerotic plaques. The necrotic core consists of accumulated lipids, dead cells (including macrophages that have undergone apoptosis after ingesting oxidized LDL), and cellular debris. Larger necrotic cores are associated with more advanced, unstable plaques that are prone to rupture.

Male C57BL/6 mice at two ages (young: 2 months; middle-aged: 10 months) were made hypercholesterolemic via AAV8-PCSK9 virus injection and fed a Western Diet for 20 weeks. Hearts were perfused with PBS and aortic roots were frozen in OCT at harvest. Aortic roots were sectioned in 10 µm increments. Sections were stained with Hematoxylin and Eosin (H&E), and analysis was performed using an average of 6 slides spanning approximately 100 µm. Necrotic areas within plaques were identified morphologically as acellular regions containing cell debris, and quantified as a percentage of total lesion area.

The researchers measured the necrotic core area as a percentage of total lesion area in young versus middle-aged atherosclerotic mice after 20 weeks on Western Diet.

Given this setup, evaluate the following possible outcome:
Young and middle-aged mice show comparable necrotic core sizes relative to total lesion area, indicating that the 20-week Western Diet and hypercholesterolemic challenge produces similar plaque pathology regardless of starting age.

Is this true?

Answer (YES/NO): NO